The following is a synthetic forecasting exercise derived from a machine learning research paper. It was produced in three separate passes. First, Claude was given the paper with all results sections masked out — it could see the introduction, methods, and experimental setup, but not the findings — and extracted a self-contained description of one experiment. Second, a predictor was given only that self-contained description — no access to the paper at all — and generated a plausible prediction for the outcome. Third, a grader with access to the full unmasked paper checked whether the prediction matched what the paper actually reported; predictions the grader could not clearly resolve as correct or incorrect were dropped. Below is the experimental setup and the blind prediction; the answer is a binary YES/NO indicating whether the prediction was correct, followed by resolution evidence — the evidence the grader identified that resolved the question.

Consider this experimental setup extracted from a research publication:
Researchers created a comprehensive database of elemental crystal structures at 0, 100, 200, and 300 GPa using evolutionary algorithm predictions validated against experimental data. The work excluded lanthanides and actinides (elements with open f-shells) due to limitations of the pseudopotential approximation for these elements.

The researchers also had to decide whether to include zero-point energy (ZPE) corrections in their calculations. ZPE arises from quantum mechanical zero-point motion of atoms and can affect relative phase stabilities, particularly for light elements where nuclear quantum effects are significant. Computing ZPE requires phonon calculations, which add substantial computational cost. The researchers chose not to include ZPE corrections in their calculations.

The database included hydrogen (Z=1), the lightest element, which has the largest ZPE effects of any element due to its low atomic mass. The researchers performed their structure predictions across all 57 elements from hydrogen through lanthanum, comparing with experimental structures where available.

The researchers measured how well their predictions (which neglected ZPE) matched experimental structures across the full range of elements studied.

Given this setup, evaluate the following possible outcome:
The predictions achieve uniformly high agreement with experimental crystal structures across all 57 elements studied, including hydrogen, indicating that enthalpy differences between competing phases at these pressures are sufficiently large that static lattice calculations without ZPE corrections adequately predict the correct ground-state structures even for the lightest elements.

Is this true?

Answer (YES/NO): YES